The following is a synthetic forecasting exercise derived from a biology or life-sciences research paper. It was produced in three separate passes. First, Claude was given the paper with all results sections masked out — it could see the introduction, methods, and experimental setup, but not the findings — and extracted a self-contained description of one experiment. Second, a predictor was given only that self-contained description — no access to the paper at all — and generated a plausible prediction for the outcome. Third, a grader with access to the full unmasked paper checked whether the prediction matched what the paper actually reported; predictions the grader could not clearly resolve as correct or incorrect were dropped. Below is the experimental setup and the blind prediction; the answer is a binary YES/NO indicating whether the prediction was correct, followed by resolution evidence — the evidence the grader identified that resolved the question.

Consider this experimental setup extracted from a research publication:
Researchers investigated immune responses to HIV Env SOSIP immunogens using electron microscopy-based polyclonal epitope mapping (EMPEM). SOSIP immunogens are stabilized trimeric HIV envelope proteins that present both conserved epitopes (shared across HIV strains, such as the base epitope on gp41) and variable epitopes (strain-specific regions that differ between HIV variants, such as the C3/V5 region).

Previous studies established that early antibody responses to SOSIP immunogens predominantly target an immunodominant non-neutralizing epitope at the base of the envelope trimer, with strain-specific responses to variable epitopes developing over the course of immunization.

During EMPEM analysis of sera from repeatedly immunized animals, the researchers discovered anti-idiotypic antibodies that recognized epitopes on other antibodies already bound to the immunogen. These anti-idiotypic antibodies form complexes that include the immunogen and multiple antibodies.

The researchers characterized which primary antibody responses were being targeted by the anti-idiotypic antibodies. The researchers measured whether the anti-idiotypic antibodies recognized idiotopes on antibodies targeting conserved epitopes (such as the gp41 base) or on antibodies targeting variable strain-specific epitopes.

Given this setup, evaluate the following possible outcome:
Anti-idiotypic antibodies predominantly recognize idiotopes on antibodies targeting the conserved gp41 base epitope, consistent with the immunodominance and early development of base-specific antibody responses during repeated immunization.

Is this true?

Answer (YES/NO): NO